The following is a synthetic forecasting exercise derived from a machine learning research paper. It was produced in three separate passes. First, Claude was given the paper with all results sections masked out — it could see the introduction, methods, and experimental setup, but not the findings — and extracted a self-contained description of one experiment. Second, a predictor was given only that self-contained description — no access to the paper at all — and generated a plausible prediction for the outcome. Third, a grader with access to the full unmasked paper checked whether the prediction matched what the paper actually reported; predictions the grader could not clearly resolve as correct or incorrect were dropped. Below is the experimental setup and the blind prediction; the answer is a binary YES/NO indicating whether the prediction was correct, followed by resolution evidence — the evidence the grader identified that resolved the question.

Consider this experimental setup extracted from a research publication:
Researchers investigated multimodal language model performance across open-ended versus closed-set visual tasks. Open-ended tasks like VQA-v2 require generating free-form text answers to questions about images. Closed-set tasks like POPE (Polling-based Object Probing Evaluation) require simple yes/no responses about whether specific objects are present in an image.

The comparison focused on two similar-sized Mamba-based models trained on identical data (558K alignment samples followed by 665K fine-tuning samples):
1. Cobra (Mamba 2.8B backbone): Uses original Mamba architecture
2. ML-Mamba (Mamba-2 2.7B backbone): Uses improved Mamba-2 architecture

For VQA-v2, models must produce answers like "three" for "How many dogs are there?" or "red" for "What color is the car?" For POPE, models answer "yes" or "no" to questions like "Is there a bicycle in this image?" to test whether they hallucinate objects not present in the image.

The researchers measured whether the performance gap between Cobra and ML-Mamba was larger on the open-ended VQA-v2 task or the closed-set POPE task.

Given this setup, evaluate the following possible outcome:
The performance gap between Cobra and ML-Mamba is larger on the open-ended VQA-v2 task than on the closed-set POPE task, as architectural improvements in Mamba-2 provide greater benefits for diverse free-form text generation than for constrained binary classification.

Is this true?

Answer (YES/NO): NO